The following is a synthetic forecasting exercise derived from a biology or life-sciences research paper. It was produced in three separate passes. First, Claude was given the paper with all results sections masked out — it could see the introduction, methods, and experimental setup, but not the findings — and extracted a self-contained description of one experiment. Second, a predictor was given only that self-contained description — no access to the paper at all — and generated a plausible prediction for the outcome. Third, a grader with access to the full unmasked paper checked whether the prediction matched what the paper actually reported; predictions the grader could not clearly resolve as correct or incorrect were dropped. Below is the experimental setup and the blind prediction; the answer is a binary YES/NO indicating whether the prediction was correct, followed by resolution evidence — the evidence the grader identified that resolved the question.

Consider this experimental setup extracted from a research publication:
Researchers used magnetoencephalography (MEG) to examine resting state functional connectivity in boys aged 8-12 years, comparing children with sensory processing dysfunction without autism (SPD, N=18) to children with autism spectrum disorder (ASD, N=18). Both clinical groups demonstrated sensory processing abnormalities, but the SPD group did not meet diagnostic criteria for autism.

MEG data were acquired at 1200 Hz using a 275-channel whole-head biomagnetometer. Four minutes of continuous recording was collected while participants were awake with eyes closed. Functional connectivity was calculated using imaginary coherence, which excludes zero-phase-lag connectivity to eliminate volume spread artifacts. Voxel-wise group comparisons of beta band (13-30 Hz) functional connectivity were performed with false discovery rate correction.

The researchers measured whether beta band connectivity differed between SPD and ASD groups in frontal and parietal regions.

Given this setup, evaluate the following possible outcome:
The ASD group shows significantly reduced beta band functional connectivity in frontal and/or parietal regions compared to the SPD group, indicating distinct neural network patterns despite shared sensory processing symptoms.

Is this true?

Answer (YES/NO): NO